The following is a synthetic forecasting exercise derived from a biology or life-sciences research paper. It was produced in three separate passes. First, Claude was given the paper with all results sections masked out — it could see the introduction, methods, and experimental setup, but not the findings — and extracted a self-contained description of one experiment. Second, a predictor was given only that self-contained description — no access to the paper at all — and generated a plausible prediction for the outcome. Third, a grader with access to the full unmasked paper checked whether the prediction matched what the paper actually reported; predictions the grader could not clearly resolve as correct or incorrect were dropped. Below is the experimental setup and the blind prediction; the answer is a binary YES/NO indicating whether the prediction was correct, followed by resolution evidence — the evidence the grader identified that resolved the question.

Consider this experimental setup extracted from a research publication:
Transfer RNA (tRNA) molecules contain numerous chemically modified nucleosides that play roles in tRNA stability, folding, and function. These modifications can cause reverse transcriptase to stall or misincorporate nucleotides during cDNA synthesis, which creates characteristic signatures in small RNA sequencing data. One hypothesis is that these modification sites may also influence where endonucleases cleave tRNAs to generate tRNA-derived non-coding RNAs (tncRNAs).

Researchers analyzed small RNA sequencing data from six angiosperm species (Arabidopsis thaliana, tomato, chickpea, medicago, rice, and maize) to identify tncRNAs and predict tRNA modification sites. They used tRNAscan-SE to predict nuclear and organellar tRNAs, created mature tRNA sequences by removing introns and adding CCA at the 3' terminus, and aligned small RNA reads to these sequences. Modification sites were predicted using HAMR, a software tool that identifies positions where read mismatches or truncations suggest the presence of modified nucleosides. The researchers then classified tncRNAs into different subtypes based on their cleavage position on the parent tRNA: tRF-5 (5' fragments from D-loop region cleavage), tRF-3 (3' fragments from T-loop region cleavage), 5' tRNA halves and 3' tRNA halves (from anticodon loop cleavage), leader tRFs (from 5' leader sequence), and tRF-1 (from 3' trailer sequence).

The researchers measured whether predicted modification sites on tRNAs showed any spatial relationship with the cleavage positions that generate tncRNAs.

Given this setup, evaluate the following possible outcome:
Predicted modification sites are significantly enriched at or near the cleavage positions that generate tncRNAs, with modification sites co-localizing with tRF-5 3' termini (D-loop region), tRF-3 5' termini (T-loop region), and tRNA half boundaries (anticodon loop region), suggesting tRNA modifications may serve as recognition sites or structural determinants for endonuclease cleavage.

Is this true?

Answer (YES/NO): YES